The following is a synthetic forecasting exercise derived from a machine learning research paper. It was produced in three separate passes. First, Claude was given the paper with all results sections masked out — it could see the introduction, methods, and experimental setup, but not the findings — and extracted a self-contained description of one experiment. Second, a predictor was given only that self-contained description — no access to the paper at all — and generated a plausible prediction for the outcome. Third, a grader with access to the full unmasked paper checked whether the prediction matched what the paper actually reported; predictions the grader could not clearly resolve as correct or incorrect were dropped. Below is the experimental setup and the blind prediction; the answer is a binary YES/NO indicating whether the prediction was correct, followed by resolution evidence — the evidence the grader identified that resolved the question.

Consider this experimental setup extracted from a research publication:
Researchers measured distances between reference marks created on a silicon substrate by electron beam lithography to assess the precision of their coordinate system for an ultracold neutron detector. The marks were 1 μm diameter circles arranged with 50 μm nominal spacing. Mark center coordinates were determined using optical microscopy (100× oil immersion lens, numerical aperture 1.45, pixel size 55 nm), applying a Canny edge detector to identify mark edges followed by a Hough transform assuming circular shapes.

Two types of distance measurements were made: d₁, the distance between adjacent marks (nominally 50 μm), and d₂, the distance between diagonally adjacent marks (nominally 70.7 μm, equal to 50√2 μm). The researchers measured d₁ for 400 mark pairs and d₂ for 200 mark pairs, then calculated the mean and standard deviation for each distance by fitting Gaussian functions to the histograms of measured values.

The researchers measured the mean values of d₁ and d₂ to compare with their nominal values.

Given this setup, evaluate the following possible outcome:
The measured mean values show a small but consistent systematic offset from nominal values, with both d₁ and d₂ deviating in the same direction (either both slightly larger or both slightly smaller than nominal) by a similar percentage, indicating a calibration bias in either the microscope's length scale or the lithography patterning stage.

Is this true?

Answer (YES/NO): NO